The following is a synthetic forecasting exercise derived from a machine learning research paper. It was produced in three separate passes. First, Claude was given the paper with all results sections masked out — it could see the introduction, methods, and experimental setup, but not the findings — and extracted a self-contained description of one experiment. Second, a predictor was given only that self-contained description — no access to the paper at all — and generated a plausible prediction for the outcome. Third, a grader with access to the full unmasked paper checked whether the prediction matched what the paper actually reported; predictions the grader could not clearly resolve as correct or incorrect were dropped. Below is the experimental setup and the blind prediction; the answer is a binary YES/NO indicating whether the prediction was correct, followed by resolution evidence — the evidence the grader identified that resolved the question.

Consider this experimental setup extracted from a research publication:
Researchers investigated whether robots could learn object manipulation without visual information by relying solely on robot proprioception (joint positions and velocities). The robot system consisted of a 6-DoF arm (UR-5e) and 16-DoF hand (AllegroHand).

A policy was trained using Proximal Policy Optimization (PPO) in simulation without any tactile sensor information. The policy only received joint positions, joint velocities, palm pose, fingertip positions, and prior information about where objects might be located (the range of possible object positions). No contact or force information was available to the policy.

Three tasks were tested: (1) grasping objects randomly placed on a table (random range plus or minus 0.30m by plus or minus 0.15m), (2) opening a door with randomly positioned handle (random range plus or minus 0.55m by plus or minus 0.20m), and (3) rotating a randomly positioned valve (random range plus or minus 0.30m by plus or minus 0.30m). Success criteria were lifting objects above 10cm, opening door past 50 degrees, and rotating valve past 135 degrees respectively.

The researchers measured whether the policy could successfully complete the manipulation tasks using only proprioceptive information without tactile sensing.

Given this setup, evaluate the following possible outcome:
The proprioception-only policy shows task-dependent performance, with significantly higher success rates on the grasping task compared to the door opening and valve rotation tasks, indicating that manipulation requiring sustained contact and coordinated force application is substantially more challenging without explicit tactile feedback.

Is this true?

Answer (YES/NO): NO